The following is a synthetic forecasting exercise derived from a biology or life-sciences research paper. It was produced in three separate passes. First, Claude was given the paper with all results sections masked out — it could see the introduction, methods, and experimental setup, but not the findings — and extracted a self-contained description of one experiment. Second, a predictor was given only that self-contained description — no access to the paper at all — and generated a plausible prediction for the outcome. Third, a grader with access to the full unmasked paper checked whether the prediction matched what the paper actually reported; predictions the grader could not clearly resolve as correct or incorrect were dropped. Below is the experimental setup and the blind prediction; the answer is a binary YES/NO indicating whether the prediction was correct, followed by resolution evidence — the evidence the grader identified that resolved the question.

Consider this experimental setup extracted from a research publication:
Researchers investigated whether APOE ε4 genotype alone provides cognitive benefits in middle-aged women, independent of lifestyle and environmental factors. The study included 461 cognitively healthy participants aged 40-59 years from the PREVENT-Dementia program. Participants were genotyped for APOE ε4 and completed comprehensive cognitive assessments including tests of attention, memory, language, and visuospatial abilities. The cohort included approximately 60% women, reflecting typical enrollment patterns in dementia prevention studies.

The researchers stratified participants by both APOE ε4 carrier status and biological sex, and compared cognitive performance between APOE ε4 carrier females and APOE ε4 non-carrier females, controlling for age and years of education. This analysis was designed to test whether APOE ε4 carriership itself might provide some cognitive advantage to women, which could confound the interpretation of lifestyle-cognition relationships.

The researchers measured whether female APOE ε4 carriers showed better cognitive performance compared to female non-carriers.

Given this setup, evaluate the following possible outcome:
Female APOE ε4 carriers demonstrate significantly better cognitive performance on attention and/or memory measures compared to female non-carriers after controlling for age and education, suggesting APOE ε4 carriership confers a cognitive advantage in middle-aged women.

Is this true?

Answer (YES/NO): NO